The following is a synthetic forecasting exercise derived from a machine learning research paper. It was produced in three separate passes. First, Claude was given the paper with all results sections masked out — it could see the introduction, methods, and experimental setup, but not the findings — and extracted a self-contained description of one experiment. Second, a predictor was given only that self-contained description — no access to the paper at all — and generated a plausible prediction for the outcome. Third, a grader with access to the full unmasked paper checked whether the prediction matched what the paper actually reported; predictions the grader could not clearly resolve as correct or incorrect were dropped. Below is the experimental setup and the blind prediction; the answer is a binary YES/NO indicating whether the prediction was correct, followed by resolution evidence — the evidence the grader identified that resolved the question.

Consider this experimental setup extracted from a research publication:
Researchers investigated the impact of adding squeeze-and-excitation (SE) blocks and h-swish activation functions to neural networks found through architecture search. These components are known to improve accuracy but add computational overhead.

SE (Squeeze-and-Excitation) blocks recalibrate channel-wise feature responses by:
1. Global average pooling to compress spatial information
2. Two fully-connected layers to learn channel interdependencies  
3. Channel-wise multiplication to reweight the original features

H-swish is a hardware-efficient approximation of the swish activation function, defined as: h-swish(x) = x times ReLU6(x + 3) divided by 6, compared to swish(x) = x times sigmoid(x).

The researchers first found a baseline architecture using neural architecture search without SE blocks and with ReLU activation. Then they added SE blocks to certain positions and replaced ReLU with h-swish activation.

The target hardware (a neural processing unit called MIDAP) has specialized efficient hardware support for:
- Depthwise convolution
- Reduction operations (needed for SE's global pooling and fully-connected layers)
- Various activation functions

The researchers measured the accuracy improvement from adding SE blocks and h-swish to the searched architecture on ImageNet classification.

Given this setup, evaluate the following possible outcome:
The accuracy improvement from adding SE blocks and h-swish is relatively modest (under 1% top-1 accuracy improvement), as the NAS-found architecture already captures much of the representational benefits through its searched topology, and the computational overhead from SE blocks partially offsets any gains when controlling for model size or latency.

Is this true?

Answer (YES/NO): YES